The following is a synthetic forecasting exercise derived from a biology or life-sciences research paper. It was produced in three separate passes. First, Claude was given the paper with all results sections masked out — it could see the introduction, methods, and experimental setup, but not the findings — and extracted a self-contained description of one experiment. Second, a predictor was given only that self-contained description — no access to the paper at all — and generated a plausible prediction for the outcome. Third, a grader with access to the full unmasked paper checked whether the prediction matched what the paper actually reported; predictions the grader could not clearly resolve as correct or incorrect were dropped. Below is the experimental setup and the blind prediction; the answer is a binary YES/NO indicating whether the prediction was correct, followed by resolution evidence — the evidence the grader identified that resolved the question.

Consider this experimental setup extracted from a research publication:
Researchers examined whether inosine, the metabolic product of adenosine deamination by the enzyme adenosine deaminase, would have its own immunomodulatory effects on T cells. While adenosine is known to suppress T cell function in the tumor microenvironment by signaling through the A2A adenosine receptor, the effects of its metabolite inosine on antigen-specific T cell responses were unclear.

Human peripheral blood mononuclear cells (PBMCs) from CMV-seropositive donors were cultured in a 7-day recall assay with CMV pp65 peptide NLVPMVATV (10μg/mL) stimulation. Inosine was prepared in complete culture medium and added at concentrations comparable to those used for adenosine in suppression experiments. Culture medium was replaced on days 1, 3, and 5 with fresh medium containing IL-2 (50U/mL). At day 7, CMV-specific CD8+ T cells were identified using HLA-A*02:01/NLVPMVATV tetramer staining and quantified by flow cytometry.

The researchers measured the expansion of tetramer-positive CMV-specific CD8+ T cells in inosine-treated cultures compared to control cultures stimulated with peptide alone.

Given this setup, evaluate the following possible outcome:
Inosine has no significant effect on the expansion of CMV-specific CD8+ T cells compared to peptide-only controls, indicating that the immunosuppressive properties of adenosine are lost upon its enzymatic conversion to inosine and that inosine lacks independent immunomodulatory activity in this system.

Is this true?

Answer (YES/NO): NO